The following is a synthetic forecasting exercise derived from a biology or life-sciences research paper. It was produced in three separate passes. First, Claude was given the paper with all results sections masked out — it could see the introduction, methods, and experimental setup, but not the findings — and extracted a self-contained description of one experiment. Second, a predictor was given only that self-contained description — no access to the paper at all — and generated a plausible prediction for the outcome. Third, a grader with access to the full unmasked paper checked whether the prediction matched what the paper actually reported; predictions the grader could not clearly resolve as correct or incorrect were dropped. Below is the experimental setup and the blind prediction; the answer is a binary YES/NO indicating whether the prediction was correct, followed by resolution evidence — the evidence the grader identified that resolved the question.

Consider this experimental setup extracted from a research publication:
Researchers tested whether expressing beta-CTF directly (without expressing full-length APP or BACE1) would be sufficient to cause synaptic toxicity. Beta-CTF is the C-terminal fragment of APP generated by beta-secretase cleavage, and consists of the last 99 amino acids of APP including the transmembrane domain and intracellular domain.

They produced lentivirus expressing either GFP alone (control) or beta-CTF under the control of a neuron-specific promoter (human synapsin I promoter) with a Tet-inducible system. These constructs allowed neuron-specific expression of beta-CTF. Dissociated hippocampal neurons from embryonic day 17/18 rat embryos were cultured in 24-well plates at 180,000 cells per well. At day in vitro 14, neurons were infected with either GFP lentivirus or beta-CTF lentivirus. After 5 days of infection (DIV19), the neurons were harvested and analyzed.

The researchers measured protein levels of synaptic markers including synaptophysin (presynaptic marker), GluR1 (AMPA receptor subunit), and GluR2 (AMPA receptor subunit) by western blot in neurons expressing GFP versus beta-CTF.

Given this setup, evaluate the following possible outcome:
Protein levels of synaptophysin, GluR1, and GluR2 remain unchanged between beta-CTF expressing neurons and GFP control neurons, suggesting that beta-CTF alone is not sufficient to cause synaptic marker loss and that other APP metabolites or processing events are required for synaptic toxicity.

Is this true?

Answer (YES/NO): NO